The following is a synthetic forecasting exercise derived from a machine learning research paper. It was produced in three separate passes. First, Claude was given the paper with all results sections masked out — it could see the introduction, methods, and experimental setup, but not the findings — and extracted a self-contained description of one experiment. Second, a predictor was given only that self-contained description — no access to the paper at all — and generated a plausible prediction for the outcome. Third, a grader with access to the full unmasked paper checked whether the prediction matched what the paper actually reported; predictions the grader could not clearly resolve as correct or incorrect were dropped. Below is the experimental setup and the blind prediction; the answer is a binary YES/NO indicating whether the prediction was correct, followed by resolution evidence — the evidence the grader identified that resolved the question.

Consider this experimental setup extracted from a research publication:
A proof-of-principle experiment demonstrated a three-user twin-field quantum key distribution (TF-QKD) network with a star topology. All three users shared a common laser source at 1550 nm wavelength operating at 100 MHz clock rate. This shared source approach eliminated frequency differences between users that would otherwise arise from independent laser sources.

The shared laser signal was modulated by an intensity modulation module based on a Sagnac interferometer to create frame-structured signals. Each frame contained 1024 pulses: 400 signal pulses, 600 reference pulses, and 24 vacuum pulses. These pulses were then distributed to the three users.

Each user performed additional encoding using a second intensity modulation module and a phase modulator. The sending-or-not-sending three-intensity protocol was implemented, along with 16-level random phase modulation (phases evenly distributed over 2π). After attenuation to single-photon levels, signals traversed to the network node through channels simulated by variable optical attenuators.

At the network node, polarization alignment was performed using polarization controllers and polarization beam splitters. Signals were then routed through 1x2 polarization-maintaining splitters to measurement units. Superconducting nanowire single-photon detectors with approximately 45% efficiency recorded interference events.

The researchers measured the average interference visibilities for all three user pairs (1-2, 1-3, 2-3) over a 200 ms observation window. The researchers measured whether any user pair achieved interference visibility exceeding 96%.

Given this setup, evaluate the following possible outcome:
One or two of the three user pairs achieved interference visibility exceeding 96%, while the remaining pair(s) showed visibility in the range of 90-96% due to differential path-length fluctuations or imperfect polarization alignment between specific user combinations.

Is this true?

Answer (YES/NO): YES